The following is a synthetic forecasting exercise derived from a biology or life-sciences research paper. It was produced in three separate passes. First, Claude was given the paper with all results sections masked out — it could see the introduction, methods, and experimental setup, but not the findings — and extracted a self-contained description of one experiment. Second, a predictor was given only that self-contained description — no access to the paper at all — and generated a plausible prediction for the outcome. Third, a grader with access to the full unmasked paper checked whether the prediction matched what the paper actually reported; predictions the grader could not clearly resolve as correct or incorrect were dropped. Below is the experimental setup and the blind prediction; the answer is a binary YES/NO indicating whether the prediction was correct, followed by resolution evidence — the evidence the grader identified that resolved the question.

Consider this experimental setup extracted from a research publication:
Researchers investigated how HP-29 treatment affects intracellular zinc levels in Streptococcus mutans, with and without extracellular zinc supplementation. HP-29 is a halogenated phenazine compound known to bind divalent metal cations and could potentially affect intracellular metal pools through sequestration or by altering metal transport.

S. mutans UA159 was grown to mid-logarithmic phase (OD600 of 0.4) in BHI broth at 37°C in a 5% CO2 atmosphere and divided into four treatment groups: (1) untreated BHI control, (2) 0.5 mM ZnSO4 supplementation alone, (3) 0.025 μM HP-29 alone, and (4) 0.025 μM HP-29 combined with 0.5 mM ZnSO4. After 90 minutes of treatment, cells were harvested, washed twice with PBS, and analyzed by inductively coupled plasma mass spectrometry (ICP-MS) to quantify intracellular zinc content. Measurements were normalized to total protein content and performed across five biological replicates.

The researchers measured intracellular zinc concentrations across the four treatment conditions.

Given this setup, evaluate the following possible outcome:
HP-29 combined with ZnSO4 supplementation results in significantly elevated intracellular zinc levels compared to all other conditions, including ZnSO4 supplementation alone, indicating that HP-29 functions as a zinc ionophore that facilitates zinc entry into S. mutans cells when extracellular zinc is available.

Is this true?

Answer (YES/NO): NO